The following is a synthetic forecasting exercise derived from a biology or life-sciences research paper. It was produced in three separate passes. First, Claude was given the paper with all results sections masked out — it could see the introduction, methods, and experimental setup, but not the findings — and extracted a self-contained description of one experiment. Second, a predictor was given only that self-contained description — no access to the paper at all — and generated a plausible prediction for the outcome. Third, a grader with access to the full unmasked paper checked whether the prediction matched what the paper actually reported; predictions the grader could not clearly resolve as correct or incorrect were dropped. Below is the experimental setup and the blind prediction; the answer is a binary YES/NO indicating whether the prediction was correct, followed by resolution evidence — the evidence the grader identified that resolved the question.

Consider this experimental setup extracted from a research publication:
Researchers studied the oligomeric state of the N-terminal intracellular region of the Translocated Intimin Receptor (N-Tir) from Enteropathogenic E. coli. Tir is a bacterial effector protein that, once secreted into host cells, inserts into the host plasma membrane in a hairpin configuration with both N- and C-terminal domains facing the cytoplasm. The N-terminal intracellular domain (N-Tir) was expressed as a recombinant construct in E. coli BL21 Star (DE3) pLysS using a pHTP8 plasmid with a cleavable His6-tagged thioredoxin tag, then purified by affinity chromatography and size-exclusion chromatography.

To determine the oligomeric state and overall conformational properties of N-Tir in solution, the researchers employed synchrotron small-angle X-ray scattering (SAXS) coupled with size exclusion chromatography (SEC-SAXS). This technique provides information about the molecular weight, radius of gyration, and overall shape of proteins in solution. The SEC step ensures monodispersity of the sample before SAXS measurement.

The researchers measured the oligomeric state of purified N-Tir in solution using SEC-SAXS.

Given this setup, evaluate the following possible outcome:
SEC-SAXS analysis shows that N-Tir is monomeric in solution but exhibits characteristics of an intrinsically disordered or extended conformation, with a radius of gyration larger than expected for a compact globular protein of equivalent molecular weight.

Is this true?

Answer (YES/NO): NO